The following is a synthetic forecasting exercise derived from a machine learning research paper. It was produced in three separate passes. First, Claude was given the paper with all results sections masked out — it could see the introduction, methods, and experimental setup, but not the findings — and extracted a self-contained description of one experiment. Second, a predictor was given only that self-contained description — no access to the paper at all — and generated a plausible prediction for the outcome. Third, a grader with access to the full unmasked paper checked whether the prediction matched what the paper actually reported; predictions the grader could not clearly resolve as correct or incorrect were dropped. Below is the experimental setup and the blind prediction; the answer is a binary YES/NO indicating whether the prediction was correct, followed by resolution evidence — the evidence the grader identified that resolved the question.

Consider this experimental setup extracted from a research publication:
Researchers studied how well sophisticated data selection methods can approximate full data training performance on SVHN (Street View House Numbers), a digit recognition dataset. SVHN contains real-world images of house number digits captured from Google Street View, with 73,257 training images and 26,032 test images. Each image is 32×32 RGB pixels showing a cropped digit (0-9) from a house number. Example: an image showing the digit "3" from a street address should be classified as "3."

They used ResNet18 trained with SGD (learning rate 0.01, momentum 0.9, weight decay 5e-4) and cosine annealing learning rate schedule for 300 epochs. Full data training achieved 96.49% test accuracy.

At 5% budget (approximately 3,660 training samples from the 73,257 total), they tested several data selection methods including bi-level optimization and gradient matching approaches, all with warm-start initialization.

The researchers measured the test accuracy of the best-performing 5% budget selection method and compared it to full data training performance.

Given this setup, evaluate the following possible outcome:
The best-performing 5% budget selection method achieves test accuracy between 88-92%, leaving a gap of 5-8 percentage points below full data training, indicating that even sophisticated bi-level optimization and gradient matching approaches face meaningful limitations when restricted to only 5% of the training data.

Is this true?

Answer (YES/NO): NO